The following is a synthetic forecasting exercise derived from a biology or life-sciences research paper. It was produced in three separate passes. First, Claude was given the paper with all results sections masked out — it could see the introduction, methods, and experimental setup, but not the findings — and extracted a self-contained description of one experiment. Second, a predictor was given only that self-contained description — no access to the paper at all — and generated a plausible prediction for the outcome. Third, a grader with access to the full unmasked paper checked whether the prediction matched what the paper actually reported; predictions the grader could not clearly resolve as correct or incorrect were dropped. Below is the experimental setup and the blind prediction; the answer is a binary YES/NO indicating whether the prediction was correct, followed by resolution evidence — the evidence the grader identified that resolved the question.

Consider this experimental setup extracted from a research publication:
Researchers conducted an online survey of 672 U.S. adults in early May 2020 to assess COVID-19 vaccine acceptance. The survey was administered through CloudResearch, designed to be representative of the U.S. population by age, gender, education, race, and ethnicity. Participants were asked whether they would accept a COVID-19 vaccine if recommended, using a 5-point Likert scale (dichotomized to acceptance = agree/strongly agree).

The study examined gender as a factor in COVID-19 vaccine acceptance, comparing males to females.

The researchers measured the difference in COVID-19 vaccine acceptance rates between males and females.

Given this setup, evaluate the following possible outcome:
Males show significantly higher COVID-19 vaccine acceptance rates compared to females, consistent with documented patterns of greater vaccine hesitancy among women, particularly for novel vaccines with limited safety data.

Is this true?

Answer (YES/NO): YES